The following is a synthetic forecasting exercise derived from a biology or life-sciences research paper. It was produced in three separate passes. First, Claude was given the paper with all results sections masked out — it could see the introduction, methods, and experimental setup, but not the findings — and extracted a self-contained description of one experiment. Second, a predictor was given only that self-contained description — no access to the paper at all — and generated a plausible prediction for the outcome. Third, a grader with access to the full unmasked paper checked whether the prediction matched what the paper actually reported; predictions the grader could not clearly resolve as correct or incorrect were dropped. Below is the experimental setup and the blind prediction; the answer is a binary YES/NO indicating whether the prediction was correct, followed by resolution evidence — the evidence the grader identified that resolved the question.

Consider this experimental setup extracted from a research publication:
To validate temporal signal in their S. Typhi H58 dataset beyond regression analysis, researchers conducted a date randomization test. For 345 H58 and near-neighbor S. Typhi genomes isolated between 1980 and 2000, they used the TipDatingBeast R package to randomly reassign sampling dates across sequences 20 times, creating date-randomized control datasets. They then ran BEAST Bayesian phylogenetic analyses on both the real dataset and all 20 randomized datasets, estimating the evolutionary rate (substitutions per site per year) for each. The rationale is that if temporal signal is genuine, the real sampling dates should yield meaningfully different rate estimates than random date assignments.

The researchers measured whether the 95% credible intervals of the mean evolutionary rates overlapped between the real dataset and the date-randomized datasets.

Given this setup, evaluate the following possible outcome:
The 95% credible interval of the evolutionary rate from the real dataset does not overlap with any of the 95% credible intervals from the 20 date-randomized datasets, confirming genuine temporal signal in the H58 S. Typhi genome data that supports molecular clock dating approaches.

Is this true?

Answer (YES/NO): YES